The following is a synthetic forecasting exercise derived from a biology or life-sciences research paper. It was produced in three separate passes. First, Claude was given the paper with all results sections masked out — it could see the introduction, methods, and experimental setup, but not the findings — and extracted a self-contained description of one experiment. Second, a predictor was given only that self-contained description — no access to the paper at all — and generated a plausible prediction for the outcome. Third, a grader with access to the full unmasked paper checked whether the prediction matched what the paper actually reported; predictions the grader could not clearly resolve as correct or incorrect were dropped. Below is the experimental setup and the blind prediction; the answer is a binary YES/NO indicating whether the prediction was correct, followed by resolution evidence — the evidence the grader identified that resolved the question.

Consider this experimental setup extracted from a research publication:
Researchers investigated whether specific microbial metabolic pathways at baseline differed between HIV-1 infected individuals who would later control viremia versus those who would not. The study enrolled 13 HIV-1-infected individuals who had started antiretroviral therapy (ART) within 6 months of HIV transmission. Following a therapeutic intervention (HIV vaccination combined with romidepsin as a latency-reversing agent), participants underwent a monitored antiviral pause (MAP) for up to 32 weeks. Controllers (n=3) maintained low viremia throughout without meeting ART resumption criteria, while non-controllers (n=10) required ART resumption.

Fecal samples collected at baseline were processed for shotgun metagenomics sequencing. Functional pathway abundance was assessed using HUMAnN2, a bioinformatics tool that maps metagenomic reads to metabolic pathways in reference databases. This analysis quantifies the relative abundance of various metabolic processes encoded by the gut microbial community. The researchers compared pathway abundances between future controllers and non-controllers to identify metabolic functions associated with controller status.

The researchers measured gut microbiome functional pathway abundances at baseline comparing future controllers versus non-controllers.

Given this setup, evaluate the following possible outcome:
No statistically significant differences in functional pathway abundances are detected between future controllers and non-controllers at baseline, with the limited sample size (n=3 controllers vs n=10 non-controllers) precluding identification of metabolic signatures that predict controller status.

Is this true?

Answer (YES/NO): NO